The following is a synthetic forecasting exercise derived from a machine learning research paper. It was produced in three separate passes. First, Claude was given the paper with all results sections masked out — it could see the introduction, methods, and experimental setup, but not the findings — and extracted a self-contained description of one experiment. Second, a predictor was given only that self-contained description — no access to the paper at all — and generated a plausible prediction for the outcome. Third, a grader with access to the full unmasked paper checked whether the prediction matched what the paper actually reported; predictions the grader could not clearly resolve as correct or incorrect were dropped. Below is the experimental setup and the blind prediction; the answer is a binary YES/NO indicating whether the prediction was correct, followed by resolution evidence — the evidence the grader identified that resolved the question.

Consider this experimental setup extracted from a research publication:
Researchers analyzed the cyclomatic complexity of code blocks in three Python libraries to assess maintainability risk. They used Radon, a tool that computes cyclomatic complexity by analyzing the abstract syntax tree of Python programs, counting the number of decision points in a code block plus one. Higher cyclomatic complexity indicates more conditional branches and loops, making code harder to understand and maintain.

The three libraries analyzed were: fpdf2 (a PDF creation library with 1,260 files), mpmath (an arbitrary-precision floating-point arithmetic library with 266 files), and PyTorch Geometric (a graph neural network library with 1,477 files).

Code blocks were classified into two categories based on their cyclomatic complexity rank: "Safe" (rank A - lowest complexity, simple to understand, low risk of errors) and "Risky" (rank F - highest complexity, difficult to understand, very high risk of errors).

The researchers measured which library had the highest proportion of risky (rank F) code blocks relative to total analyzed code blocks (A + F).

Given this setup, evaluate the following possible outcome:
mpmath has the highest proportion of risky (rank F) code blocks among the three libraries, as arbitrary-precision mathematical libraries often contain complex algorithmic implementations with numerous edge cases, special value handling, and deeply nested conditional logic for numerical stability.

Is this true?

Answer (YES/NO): YES